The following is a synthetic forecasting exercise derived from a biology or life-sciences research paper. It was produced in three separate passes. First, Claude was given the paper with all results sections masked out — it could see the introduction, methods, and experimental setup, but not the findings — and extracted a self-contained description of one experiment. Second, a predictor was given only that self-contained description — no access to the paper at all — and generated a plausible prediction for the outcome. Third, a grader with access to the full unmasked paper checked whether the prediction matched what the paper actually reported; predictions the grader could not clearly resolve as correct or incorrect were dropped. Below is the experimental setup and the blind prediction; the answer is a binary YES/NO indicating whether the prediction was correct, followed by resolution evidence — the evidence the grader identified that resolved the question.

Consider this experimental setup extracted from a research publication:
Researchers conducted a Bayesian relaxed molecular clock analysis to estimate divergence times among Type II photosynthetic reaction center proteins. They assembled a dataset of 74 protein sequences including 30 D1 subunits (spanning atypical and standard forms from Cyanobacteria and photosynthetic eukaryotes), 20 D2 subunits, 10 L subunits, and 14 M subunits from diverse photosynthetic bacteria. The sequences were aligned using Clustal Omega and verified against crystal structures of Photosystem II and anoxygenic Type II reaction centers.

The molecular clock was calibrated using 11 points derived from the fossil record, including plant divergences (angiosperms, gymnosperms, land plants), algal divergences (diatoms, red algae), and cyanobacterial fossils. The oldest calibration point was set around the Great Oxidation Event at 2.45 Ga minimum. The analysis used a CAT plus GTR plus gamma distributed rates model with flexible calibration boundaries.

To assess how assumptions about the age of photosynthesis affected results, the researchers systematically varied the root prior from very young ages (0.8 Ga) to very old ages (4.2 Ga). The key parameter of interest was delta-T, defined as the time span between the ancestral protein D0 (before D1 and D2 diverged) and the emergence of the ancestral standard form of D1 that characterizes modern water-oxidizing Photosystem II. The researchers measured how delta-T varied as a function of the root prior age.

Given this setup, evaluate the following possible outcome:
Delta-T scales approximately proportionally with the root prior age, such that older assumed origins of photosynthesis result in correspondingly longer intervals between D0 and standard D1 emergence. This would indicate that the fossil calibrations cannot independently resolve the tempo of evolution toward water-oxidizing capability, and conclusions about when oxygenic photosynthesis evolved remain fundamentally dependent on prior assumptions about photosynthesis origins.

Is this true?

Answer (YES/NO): NO